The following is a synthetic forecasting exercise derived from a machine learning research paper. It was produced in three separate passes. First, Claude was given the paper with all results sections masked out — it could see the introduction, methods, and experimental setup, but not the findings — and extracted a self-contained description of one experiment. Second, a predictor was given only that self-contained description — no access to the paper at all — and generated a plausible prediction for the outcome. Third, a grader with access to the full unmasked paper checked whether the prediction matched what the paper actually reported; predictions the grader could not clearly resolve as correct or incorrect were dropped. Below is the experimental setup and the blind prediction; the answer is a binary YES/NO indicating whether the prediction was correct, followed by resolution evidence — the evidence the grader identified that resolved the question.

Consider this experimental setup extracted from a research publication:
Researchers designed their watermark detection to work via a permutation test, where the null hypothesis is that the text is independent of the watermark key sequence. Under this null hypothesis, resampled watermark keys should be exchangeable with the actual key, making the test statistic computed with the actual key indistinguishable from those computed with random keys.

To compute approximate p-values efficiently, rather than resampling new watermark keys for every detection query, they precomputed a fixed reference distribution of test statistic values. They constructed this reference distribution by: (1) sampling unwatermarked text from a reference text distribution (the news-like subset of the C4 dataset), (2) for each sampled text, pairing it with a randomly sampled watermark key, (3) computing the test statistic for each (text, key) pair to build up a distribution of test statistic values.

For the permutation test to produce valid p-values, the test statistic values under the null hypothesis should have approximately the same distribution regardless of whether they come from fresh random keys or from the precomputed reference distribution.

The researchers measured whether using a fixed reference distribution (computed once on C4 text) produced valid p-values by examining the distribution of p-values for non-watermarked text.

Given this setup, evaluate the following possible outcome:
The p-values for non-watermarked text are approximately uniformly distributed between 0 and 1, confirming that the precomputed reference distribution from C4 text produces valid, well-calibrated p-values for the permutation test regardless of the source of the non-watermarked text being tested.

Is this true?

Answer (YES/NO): NO